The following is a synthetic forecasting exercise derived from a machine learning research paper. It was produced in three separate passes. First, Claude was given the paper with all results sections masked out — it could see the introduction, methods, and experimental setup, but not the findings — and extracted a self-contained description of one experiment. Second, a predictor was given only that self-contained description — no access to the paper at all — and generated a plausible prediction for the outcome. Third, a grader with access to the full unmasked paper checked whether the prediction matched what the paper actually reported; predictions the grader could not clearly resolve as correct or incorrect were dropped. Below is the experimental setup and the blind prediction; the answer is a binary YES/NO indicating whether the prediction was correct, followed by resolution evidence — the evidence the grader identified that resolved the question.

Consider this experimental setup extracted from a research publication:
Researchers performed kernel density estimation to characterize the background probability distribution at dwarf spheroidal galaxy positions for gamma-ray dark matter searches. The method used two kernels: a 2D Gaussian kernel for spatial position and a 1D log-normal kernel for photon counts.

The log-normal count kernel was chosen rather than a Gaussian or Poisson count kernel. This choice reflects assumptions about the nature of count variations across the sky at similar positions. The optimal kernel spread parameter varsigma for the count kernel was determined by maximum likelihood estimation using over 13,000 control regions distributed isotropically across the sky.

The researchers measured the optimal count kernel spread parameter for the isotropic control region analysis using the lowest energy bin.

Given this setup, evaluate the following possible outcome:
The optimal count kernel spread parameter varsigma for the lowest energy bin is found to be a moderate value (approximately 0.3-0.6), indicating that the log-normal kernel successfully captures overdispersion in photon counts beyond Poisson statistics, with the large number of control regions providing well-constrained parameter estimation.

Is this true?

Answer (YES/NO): NO